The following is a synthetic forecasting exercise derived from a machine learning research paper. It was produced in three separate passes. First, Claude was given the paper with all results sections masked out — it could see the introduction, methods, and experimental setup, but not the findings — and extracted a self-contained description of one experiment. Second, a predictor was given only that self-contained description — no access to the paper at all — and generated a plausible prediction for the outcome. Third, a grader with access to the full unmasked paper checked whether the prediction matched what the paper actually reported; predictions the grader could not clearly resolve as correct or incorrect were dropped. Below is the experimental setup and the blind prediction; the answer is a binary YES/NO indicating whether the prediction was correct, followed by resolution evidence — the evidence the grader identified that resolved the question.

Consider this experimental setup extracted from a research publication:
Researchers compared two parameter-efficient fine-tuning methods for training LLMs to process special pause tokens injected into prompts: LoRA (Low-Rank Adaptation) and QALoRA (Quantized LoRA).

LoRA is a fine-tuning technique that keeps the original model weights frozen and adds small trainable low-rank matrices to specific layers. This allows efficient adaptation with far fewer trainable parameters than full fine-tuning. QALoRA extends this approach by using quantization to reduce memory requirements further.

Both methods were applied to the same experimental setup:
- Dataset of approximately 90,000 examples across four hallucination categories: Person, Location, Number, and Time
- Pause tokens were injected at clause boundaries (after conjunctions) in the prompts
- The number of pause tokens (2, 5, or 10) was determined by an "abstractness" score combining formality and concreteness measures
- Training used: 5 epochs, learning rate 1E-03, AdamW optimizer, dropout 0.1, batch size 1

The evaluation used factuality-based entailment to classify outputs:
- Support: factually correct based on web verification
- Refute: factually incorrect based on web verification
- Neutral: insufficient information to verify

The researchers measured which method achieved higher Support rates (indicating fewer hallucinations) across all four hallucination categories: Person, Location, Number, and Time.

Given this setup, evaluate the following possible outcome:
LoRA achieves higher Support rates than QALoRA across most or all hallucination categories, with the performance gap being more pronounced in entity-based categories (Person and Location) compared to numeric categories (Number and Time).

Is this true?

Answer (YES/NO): NO